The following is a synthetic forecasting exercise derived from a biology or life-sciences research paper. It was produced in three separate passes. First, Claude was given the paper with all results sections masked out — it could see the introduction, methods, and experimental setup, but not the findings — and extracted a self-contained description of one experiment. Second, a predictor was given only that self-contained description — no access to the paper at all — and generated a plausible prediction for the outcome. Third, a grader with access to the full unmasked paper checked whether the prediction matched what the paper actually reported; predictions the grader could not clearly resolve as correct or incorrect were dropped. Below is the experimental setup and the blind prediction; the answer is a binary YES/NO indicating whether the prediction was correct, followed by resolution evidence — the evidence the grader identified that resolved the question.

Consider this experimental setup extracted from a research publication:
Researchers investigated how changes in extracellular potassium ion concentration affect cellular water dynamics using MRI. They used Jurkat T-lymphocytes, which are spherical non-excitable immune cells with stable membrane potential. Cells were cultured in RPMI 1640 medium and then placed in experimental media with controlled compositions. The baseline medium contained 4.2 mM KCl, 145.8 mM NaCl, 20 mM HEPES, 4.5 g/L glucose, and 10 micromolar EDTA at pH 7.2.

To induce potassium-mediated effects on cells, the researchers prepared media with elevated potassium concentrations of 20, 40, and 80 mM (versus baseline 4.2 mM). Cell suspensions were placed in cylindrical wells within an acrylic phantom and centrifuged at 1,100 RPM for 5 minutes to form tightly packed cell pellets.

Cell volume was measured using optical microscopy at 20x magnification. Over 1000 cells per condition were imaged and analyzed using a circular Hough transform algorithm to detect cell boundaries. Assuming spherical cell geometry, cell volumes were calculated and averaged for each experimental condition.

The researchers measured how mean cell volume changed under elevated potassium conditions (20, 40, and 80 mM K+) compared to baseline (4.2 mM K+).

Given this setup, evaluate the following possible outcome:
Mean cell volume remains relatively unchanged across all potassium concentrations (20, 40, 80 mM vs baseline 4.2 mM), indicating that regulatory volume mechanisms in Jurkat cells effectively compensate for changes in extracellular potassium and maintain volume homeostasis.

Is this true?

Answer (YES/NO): NO